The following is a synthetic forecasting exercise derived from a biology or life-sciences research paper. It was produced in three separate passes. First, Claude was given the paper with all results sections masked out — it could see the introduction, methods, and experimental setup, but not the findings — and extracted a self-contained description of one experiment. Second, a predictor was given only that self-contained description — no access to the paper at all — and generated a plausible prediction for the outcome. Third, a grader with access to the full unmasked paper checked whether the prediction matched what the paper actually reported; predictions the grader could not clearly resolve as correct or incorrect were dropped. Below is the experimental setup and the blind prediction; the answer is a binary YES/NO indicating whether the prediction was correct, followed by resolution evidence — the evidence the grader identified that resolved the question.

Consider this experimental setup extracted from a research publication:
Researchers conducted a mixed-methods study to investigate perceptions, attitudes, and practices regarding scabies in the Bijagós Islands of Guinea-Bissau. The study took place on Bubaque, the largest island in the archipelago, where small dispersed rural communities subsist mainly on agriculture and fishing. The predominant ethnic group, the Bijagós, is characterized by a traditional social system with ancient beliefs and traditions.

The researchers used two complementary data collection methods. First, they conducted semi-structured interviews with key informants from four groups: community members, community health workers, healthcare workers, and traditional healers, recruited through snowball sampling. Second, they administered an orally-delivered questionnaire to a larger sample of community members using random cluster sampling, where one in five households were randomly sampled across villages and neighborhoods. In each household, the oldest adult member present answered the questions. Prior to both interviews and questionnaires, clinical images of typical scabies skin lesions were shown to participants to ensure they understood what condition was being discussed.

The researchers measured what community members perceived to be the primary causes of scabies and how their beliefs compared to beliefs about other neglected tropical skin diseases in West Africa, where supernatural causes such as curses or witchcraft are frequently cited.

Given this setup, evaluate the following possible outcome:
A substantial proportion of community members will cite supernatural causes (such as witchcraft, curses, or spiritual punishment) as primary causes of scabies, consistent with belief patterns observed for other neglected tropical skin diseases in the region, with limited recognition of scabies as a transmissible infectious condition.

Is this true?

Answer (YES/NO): NO